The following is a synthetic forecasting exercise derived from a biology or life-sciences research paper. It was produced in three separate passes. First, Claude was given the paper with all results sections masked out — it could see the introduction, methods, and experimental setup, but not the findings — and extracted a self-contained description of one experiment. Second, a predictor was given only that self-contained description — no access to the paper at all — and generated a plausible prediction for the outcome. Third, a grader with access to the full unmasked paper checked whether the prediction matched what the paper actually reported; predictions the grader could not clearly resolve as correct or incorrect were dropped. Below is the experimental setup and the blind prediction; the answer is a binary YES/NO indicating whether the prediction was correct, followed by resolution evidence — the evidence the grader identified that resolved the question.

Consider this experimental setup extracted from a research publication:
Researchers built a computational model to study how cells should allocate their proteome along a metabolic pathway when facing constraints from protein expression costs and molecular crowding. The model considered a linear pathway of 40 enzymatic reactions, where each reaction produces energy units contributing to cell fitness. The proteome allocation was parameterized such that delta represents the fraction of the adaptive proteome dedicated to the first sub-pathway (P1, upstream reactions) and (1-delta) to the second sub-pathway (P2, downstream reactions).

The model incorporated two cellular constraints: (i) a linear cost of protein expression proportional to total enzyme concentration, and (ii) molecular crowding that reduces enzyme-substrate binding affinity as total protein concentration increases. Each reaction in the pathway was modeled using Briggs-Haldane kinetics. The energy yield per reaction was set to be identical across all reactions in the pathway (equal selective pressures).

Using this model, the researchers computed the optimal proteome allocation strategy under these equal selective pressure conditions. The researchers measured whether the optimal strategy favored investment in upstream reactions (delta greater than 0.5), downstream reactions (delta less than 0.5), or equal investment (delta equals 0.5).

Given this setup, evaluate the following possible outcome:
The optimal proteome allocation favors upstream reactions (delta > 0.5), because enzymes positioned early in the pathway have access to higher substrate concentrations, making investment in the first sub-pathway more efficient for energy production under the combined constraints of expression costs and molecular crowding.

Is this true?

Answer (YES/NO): YES